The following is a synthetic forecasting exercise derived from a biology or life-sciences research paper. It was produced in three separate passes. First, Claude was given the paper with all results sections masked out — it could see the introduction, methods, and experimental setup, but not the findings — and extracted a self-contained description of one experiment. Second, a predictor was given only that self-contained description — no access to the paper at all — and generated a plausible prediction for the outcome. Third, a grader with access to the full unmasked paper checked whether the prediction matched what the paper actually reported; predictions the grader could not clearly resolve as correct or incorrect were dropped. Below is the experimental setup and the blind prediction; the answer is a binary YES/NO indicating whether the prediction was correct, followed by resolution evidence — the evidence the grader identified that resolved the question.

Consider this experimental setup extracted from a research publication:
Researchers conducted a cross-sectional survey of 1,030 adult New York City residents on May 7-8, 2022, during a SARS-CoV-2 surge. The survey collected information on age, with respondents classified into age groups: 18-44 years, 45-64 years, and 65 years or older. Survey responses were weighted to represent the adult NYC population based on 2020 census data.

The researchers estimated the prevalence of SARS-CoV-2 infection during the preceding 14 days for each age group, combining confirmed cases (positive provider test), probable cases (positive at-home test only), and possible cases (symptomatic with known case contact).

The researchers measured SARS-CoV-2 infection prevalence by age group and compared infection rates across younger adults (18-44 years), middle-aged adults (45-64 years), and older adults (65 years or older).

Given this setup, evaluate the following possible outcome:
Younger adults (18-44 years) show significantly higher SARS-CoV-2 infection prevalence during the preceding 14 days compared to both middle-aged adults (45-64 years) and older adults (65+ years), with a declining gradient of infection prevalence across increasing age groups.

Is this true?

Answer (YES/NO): NO